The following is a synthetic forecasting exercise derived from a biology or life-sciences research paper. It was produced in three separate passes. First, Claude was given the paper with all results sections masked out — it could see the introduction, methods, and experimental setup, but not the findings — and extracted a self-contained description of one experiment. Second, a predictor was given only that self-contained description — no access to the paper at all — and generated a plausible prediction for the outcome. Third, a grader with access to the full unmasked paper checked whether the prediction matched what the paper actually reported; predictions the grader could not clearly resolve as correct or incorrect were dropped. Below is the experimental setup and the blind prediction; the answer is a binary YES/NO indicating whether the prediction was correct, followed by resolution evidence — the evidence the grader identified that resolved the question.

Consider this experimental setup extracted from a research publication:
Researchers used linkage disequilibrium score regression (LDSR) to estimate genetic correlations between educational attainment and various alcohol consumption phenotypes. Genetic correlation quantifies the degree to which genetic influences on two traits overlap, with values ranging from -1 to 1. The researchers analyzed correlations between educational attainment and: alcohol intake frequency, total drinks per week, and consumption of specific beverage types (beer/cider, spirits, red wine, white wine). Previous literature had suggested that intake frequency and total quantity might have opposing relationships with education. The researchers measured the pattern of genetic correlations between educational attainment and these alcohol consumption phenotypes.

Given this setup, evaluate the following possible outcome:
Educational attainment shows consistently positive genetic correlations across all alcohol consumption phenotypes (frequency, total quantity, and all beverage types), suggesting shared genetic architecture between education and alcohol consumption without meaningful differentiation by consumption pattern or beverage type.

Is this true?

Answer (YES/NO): NO